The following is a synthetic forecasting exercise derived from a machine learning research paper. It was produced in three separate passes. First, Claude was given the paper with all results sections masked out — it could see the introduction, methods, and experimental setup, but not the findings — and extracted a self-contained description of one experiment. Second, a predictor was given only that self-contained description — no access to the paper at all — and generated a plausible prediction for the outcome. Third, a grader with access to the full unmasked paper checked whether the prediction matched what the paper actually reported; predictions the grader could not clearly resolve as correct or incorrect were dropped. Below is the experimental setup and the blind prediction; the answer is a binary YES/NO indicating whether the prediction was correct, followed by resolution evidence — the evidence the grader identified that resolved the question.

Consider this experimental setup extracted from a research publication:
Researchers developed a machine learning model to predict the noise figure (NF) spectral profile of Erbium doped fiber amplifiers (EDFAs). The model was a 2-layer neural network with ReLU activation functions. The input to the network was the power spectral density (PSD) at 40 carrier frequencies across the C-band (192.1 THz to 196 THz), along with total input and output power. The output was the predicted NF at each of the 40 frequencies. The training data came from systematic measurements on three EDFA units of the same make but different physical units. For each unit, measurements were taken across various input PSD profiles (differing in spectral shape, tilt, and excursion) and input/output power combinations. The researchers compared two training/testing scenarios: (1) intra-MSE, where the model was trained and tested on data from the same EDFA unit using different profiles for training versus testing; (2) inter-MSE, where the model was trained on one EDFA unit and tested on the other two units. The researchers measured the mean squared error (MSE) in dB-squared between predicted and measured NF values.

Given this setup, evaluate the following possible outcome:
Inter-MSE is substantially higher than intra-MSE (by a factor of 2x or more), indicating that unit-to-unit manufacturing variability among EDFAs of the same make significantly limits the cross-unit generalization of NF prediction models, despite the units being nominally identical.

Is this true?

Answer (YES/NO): NO